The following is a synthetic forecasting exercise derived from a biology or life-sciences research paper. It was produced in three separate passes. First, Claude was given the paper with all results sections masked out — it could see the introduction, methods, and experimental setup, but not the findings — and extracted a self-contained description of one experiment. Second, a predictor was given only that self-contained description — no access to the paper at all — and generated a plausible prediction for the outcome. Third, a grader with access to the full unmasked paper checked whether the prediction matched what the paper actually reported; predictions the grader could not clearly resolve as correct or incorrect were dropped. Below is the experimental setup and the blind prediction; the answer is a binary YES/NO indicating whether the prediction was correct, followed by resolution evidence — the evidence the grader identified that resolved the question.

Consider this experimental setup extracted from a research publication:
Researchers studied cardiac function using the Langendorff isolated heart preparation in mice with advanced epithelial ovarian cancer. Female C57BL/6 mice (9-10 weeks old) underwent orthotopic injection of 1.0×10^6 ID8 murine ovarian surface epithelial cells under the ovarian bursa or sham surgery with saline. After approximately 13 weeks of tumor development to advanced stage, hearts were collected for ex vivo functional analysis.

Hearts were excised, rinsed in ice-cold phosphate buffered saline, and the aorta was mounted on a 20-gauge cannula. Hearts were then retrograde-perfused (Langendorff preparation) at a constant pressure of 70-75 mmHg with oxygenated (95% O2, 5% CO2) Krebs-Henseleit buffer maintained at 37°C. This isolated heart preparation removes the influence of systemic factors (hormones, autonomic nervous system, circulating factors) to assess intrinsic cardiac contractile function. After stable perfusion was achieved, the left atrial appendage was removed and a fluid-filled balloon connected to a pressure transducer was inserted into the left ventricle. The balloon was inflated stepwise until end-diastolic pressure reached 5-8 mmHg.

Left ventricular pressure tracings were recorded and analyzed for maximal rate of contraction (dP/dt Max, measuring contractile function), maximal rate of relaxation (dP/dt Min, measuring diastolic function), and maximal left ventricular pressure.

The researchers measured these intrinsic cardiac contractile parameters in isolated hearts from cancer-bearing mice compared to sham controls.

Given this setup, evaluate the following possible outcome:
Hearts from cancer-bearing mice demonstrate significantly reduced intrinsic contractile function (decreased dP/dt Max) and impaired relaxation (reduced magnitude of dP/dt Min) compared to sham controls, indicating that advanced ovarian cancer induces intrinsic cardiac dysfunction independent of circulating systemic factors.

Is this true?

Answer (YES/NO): YES